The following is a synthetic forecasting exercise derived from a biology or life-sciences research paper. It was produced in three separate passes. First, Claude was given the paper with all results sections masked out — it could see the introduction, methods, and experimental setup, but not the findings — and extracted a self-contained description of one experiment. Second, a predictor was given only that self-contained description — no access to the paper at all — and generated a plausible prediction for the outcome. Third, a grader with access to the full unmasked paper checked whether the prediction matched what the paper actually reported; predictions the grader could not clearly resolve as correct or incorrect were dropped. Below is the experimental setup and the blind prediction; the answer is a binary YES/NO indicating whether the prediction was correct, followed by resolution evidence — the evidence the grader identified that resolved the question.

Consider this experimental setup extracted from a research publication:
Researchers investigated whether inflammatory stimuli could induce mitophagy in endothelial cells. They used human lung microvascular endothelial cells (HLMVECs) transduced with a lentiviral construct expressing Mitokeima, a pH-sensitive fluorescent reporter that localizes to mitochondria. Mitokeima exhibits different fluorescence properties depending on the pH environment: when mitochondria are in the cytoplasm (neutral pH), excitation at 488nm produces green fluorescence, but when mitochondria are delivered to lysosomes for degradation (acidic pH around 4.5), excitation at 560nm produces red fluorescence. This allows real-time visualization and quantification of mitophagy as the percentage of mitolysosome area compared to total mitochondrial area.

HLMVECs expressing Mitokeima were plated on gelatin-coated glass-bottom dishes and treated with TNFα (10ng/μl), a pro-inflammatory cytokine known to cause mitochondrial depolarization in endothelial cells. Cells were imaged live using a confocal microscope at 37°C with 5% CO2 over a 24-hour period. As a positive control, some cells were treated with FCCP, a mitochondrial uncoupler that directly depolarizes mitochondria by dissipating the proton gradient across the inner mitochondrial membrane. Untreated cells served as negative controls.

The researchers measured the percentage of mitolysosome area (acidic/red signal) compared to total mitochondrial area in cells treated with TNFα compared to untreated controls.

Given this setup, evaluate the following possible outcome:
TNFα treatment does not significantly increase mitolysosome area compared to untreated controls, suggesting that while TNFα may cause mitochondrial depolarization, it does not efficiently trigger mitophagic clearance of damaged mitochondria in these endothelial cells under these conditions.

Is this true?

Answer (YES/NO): NO